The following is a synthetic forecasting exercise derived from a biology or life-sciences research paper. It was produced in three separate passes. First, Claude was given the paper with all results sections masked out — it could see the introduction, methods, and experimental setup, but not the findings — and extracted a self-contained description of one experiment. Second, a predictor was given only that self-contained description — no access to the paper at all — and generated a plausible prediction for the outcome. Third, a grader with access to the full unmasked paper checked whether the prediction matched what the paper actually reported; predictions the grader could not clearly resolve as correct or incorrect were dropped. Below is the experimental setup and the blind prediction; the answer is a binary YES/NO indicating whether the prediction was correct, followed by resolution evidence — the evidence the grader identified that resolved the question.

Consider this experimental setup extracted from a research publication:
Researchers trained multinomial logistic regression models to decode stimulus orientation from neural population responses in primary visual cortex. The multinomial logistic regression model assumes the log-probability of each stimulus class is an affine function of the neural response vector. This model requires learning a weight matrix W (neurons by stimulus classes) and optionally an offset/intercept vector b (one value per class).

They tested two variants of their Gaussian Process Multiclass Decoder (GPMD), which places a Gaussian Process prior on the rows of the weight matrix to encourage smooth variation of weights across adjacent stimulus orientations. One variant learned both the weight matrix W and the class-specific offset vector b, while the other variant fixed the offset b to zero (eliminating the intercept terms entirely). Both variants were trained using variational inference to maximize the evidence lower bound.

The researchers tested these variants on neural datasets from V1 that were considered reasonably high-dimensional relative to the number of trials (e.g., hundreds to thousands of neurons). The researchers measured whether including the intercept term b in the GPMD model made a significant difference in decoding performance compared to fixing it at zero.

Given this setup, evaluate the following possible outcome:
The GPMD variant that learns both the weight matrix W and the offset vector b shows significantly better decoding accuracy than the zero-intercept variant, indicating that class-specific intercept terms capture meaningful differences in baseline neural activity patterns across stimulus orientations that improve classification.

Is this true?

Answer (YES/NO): NO